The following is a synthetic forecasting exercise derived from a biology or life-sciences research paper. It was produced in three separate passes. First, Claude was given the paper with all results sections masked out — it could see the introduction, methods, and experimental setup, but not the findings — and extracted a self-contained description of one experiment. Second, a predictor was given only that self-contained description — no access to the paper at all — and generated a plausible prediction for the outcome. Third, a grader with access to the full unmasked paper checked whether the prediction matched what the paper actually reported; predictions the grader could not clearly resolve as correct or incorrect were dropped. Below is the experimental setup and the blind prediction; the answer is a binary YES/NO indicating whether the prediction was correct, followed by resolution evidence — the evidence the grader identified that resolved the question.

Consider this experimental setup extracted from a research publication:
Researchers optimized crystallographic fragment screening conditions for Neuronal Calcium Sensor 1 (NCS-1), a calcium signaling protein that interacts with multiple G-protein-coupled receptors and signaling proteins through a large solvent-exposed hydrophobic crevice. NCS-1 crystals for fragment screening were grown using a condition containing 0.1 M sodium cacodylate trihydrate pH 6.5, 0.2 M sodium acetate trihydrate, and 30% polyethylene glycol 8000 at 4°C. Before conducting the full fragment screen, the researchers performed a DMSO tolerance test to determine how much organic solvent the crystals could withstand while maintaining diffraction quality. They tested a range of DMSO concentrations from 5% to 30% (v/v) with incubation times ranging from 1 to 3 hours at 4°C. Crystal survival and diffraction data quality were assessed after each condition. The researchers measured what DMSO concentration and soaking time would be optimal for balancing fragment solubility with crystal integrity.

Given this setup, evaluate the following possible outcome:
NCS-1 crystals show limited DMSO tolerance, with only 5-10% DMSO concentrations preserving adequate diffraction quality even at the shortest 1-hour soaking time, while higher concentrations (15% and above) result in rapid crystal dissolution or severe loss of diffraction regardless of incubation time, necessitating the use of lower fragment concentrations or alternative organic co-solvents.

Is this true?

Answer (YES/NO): NO